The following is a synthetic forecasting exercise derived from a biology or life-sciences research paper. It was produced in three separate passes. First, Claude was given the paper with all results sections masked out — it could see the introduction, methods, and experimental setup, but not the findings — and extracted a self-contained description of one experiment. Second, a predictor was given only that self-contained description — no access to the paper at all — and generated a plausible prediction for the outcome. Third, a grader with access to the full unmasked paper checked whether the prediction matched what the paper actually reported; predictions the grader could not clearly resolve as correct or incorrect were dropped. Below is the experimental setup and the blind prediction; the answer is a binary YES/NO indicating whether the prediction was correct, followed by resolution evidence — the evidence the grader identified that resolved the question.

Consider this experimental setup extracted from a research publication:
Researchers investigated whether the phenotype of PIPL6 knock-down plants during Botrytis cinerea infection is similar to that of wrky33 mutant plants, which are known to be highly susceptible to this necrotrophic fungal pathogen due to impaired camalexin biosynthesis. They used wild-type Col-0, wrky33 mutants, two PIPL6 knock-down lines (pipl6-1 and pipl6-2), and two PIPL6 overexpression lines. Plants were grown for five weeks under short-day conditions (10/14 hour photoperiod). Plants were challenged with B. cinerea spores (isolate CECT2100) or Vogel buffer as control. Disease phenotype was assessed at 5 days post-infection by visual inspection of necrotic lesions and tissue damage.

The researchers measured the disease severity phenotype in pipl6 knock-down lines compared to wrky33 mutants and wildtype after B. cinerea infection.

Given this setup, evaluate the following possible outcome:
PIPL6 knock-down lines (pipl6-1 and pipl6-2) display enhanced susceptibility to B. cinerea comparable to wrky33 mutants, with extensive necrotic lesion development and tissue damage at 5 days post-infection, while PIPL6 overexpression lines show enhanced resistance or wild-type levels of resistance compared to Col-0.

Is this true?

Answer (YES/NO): NO